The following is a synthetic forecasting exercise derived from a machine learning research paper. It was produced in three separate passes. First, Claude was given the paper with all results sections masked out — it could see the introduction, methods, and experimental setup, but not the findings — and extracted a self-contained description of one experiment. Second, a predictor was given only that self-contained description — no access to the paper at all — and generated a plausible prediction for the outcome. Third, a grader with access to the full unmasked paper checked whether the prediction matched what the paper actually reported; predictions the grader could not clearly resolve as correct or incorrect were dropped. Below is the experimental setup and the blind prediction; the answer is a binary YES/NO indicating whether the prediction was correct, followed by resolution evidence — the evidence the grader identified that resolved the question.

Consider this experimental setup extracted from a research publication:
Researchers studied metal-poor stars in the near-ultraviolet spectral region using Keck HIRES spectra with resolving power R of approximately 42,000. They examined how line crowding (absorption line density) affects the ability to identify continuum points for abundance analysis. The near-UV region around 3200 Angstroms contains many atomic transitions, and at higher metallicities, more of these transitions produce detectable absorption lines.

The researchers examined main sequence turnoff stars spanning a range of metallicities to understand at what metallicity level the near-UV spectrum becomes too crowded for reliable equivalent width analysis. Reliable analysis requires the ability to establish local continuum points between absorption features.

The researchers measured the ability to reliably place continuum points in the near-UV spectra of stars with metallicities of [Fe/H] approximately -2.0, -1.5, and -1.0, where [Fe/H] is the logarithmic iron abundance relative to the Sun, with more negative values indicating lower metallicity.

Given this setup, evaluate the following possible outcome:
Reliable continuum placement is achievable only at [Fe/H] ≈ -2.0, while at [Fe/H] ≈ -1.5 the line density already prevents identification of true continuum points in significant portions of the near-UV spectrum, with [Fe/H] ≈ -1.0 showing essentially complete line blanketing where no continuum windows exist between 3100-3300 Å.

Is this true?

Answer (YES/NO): NO